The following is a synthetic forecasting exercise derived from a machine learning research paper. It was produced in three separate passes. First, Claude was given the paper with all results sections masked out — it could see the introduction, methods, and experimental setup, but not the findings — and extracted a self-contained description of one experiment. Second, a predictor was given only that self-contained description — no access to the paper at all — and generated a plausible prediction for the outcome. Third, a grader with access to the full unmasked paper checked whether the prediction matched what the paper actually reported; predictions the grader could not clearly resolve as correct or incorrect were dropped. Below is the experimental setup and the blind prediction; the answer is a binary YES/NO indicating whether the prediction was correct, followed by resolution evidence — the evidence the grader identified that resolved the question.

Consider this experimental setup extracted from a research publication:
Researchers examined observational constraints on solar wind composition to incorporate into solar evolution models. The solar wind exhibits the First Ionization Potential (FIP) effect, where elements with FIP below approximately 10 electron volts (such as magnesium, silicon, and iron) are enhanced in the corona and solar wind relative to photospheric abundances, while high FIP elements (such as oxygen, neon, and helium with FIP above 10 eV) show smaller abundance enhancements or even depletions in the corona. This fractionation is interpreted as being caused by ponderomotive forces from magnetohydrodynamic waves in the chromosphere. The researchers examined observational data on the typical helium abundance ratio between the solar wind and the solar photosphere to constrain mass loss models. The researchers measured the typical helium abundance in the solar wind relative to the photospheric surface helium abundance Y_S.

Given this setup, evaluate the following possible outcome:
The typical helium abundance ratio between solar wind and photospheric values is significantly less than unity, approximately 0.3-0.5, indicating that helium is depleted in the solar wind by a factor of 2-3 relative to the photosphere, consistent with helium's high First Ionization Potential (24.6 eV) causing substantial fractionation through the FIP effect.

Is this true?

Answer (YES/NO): YES